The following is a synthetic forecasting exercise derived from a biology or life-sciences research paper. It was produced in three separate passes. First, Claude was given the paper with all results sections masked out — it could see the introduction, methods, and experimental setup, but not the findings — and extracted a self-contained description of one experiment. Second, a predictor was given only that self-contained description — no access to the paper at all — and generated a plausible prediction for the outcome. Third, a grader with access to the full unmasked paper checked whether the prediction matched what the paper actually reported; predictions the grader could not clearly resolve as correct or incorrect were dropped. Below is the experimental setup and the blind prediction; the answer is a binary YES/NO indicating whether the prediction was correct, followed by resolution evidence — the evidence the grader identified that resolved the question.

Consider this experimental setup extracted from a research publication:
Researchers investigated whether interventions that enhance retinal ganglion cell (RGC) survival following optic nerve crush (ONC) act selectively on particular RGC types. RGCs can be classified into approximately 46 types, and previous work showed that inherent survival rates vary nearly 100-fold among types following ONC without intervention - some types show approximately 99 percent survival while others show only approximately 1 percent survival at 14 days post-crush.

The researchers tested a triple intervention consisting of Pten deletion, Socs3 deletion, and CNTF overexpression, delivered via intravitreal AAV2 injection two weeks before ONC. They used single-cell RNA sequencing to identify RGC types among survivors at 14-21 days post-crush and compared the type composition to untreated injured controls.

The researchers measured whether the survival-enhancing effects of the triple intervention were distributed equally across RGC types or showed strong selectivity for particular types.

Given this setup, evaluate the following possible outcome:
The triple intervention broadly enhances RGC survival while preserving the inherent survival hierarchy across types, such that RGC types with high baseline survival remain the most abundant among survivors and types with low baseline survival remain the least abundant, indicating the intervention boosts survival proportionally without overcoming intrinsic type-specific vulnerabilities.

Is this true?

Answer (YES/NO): YES